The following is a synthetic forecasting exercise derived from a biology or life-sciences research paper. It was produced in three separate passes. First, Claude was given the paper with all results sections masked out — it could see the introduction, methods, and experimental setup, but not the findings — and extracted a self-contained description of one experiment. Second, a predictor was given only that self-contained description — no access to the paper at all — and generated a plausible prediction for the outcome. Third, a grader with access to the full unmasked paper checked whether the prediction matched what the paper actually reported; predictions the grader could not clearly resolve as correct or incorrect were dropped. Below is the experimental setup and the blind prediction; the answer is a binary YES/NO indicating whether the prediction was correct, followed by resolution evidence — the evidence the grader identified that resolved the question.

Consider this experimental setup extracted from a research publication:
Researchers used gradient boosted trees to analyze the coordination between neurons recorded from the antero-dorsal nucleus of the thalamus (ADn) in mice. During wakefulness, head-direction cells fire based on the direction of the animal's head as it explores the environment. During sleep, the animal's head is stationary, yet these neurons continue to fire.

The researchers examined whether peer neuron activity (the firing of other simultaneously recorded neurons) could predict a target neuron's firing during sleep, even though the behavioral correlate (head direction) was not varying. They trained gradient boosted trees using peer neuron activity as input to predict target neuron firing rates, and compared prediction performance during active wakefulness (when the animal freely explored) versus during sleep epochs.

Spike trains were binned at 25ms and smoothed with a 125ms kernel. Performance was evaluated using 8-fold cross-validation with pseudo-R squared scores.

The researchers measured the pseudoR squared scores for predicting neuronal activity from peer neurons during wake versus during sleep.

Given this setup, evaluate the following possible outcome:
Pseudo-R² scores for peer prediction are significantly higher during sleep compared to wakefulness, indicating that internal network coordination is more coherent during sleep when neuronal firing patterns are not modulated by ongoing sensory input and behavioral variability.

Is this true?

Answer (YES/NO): NO